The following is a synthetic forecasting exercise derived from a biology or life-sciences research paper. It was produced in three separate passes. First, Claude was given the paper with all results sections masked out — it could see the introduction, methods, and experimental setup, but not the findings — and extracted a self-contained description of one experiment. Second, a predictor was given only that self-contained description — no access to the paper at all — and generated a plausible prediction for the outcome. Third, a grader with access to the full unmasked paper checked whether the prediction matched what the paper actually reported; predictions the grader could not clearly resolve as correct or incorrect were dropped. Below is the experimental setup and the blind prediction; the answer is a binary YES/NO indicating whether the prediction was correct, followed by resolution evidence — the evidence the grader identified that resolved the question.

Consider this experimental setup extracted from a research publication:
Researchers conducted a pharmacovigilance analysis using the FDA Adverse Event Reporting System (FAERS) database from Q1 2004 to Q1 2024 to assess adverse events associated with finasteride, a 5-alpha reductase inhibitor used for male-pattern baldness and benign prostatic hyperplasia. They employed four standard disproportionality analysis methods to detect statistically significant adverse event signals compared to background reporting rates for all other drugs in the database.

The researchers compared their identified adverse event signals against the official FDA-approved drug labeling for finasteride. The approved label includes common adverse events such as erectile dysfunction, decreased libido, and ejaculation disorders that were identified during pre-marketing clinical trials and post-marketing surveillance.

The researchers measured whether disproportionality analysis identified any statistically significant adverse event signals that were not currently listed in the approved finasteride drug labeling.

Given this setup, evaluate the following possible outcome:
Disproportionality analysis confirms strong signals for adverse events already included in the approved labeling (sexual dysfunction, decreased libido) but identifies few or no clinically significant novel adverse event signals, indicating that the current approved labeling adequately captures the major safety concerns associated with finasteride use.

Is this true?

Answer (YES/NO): NO